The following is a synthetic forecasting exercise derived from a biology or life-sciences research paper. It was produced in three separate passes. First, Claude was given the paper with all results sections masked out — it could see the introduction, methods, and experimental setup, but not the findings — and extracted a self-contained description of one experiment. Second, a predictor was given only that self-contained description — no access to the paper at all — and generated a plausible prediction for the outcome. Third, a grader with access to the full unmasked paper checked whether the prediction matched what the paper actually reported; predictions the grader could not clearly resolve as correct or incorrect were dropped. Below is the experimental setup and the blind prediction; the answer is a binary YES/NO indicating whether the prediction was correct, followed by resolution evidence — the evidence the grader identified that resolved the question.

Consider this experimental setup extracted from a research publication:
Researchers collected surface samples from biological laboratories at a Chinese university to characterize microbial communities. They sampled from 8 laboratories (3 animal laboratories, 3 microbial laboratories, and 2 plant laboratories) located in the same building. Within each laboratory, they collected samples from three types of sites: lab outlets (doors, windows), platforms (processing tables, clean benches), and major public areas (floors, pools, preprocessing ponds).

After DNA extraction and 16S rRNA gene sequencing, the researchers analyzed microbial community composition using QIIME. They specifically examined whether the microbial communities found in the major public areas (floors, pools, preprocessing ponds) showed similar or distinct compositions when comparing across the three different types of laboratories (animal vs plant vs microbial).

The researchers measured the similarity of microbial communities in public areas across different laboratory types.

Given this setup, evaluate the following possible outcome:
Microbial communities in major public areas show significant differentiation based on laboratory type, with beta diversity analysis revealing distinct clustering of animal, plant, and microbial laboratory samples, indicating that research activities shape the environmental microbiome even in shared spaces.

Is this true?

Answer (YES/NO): NO